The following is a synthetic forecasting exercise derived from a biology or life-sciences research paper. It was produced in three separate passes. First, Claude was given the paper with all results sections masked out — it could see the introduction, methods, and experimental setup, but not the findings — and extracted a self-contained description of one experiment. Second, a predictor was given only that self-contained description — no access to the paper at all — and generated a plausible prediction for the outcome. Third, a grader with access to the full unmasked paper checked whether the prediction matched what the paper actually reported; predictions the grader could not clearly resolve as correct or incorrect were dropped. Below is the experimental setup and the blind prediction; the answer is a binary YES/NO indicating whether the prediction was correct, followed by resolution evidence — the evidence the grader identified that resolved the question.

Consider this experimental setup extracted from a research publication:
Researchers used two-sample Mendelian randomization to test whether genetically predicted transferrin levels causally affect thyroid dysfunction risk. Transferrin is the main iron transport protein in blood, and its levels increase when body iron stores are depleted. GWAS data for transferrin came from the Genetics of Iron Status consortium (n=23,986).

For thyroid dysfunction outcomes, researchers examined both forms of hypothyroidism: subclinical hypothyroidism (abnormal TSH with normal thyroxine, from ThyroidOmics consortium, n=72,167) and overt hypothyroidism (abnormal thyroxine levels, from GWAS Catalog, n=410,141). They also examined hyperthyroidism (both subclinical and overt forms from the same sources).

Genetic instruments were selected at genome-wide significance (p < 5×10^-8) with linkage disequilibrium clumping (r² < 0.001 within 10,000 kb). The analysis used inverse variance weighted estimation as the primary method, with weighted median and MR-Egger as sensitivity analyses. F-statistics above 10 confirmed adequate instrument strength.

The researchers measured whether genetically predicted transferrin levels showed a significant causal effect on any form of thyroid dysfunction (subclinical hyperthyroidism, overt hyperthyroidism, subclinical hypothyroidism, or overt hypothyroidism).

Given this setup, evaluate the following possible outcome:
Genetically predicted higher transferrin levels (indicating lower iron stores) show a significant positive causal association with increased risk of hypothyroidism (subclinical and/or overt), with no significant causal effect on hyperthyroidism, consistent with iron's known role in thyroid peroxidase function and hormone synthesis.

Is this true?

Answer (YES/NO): NO